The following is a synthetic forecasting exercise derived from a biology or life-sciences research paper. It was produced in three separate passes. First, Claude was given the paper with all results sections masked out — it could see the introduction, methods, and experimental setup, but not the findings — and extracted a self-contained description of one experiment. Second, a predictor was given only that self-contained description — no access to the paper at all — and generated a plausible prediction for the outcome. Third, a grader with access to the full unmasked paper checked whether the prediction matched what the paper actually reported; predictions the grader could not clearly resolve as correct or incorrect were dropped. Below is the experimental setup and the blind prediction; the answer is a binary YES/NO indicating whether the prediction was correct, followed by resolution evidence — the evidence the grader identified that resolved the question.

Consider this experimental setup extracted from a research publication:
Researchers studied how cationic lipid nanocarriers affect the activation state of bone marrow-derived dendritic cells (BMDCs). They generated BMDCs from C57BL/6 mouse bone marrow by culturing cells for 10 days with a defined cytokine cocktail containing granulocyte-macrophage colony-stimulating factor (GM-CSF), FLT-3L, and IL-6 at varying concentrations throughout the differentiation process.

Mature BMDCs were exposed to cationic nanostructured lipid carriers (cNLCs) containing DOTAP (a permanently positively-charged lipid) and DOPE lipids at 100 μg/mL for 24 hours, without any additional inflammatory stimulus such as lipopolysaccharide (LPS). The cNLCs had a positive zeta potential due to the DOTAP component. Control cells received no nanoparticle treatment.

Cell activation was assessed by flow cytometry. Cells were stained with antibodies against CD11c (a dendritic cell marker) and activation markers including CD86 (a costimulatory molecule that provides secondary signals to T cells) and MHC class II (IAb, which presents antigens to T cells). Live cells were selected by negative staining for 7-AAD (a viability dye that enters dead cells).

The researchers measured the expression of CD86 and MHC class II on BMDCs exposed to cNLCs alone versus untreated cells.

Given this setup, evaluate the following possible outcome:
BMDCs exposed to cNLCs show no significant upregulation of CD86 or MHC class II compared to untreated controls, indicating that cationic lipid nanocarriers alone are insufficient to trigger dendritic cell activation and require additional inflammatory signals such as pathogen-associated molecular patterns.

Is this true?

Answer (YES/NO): YES